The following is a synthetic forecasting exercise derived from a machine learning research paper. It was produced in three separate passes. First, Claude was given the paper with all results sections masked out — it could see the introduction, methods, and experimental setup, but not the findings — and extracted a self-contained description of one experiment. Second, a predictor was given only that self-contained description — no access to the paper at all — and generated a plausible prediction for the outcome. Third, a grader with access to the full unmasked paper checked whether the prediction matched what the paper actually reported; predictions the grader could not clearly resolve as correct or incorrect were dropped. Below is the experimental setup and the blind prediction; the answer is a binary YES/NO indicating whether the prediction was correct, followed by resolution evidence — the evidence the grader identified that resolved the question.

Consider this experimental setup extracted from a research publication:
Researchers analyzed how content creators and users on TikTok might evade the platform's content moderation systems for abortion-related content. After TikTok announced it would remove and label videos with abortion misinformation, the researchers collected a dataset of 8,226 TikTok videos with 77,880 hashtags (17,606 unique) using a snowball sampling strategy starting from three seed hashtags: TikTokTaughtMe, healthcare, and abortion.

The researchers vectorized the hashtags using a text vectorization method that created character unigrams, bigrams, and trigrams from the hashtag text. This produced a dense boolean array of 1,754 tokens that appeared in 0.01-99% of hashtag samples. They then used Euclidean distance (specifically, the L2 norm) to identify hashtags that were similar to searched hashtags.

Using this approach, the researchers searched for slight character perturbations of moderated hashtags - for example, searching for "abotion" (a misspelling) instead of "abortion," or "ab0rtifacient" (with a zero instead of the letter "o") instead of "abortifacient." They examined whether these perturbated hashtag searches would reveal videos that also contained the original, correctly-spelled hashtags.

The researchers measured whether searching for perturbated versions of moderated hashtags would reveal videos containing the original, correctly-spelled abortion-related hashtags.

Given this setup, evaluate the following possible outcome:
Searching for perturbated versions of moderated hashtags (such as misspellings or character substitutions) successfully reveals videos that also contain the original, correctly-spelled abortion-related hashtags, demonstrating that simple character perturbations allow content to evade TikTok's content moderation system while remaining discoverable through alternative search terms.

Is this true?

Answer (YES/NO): YES